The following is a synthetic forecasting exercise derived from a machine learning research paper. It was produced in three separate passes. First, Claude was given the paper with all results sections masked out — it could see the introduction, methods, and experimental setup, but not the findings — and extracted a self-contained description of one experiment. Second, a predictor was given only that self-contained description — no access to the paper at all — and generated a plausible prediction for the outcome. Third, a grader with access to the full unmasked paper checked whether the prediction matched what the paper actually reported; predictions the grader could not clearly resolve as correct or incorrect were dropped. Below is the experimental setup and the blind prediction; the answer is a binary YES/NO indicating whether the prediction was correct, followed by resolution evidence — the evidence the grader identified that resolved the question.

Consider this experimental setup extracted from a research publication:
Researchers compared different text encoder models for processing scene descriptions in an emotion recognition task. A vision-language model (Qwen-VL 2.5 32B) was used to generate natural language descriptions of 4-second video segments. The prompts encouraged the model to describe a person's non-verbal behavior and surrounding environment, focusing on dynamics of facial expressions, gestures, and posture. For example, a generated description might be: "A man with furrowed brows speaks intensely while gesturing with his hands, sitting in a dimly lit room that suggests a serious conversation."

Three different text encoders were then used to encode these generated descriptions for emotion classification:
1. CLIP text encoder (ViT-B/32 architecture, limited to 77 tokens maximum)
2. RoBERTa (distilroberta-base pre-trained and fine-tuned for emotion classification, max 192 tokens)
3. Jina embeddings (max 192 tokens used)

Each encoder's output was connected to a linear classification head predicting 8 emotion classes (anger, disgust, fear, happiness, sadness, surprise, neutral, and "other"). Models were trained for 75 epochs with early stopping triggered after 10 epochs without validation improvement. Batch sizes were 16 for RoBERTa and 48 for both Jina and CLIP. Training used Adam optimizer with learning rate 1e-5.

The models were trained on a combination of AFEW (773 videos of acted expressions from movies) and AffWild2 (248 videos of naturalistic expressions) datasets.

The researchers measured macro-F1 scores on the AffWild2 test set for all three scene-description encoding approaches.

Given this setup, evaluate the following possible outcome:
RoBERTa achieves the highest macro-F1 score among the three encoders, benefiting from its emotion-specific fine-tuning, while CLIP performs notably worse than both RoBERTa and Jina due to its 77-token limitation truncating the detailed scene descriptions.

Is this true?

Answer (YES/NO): YES